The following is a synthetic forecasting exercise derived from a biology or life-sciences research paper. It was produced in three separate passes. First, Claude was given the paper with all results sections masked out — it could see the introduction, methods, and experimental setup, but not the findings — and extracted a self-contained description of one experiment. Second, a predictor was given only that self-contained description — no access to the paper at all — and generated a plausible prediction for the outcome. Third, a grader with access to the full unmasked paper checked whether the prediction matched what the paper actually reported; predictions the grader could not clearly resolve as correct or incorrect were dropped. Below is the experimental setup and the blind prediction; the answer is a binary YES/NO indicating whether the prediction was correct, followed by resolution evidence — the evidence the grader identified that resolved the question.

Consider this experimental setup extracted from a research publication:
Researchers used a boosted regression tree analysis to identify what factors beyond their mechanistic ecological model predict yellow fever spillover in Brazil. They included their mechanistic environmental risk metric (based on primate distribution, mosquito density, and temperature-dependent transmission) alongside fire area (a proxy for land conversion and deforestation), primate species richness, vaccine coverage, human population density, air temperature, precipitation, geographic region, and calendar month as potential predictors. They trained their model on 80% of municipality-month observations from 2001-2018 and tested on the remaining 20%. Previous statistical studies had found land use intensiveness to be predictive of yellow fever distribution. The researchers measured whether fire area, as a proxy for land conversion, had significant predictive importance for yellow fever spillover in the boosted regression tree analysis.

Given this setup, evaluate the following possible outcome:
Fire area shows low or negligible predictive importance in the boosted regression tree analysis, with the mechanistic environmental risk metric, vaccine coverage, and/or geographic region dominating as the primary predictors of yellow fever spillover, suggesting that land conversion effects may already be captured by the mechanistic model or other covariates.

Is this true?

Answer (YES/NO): YES